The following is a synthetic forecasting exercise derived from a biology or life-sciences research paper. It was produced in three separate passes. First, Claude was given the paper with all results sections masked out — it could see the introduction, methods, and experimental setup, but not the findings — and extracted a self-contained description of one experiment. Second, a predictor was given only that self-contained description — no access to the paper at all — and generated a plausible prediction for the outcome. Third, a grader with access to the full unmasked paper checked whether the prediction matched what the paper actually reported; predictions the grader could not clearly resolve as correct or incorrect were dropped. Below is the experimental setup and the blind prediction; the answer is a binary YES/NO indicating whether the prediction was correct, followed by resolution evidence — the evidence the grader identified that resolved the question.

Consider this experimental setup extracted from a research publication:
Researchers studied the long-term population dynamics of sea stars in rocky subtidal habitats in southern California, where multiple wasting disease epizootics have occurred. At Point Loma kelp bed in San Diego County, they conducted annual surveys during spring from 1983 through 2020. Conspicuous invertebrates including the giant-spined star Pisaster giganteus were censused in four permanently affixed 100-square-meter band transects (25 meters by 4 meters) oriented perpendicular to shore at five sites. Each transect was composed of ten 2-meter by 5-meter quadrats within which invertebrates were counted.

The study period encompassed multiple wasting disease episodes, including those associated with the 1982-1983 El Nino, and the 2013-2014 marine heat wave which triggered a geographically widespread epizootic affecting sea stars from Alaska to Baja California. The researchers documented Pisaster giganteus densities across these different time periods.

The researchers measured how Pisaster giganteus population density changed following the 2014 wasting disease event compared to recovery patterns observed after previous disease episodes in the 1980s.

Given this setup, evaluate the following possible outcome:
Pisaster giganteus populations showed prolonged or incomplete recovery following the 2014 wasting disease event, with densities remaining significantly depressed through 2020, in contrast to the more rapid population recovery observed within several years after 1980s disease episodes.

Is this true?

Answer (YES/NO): YES